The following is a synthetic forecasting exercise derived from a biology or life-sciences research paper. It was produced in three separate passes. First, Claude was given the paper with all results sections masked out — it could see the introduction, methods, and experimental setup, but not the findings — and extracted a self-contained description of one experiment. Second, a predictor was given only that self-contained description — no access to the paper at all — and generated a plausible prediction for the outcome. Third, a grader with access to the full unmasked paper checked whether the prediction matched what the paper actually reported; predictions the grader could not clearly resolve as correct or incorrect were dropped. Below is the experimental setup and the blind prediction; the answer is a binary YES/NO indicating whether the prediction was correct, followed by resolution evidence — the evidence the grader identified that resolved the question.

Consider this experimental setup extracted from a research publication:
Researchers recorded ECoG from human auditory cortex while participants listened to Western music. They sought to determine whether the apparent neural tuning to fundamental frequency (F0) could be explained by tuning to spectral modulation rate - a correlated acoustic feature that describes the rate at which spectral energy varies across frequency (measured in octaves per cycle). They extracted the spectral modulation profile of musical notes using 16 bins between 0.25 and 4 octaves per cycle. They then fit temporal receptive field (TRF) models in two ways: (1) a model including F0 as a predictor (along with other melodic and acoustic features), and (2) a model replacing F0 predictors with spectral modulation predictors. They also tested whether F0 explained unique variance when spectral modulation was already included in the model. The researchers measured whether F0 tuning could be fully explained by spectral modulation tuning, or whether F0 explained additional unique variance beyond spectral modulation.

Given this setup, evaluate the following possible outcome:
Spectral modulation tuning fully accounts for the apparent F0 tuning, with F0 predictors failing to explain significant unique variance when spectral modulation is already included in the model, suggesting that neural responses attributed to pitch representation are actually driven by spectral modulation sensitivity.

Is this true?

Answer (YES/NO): NO